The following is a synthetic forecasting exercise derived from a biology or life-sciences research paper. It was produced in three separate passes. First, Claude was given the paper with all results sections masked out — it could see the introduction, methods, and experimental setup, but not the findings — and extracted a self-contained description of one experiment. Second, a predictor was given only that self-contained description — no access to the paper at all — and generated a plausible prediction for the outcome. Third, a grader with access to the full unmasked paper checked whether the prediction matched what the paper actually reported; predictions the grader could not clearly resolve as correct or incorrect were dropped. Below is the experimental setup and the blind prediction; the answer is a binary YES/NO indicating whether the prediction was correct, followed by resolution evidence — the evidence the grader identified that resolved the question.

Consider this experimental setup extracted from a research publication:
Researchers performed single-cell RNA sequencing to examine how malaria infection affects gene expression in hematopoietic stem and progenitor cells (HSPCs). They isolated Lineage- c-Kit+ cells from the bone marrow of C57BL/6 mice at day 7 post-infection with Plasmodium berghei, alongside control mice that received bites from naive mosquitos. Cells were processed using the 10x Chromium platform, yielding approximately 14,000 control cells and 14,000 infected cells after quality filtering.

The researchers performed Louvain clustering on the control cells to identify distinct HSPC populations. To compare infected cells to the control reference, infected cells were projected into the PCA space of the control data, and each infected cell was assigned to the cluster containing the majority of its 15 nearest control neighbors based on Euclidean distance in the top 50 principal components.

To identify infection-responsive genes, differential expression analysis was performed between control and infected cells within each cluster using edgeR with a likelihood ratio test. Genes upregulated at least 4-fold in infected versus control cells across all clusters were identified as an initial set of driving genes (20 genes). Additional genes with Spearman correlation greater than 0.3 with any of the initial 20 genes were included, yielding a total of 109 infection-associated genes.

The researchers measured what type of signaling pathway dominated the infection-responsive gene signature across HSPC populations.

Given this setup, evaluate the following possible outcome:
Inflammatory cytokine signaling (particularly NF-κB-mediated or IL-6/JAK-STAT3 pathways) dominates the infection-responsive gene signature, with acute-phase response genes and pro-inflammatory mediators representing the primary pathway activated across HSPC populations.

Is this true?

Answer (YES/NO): NO